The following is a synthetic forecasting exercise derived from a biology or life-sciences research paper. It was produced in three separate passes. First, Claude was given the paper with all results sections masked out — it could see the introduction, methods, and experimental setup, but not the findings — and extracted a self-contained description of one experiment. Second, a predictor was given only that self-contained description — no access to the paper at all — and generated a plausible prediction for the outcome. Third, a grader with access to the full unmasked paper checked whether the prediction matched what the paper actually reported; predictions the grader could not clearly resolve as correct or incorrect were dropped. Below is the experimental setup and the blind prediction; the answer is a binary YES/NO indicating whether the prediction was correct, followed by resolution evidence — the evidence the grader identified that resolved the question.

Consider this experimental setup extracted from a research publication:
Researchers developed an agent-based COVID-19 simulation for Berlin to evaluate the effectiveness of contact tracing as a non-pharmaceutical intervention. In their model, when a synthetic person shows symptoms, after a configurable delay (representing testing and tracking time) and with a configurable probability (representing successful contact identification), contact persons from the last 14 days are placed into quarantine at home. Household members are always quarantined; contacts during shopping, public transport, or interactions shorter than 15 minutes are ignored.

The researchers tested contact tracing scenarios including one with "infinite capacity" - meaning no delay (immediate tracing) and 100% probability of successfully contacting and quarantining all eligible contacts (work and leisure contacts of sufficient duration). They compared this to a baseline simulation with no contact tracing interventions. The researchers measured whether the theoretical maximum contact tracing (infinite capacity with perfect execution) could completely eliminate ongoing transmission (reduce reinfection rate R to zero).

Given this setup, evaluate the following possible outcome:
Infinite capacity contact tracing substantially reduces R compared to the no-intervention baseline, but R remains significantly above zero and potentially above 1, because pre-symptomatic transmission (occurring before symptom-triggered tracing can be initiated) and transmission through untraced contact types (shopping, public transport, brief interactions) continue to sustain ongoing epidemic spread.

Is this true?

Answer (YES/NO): YES